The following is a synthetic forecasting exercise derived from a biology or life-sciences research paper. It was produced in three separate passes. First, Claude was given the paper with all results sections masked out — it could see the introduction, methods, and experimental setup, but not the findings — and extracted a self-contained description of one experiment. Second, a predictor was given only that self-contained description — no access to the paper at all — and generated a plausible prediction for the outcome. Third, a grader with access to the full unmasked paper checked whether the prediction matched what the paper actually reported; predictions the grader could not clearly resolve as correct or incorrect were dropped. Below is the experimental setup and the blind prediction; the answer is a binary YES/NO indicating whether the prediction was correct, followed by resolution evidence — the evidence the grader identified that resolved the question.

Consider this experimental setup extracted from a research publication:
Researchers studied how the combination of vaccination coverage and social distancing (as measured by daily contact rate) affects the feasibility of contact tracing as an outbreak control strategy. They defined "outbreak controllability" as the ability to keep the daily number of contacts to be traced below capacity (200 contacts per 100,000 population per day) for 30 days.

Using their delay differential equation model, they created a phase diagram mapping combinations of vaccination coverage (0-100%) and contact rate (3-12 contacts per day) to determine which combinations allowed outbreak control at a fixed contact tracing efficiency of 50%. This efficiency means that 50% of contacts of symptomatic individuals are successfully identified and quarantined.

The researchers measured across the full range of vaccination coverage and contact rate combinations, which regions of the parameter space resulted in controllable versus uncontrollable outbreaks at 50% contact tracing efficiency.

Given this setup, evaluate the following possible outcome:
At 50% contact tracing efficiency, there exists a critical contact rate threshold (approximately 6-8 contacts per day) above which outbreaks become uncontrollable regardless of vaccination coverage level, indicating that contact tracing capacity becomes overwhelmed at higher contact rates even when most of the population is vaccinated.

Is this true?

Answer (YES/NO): NO